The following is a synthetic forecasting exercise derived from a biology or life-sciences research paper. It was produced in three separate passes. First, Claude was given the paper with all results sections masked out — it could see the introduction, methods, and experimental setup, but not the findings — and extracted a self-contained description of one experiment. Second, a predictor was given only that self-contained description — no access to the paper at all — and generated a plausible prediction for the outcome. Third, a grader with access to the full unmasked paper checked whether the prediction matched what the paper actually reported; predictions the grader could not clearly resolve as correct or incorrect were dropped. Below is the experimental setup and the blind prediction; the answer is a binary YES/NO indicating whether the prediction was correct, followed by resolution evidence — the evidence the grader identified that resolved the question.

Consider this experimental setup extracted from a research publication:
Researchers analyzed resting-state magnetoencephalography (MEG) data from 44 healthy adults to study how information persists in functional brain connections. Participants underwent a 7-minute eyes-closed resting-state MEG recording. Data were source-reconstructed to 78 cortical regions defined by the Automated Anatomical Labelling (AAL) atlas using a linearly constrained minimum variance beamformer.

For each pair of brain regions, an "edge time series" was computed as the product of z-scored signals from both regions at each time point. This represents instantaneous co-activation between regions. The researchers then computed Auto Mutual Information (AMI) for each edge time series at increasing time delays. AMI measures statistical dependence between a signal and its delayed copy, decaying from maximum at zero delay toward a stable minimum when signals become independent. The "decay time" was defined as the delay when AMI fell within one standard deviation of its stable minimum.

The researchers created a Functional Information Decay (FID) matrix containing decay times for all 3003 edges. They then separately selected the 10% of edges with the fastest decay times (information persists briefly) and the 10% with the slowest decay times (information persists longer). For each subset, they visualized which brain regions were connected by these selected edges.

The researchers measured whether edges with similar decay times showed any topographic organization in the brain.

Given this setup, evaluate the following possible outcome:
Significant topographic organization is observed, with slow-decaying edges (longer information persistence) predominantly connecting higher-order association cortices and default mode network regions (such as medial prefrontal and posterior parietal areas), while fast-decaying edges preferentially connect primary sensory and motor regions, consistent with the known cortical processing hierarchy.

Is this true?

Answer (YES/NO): NO